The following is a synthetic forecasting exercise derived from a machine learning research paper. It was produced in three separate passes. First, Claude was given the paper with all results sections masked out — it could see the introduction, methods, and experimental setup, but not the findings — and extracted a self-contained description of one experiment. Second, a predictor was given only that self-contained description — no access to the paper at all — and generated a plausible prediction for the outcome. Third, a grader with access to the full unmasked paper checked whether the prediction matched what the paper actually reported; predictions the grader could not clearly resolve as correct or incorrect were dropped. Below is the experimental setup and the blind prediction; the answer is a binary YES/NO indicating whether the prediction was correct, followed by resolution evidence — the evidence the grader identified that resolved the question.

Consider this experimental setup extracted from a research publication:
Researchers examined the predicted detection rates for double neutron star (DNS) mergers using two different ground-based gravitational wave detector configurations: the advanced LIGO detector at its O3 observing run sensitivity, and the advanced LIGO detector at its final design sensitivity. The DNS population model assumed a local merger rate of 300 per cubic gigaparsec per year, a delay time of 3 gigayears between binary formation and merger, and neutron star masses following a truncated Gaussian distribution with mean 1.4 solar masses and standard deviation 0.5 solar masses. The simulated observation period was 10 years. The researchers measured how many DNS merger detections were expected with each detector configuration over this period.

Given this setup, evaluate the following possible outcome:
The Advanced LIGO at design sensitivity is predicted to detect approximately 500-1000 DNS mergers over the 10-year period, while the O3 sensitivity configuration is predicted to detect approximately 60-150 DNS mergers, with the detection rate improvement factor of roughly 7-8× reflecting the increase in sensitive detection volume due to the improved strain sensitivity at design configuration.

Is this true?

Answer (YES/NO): NO